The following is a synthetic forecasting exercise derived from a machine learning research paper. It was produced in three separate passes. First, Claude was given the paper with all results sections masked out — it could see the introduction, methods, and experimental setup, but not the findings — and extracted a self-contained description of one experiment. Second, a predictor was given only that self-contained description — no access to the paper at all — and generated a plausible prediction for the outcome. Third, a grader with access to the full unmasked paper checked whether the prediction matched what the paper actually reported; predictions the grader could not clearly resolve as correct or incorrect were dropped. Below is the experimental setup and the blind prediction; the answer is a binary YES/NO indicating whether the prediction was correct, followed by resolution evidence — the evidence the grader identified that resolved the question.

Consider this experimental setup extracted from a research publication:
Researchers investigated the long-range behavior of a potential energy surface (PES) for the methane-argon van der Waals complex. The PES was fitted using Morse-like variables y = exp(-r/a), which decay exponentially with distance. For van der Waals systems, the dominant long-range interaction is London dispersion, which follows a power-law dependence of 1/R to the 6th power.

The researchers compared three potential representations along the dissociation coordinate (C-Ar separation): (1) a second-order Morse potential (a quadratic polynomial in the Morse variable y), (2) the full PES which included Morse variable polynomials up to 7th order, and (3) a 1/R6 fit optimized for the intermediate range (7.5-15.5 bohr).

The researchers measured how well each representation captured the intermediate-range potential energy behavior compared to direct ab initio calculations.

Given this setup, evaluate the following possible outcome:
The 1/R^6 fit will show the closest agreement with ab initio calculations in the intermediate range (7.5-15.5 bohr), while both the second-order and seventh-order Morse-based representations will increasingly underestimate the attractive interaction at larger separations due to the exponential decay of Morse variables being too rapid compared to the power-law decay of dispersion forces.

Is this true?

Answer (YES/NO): NO